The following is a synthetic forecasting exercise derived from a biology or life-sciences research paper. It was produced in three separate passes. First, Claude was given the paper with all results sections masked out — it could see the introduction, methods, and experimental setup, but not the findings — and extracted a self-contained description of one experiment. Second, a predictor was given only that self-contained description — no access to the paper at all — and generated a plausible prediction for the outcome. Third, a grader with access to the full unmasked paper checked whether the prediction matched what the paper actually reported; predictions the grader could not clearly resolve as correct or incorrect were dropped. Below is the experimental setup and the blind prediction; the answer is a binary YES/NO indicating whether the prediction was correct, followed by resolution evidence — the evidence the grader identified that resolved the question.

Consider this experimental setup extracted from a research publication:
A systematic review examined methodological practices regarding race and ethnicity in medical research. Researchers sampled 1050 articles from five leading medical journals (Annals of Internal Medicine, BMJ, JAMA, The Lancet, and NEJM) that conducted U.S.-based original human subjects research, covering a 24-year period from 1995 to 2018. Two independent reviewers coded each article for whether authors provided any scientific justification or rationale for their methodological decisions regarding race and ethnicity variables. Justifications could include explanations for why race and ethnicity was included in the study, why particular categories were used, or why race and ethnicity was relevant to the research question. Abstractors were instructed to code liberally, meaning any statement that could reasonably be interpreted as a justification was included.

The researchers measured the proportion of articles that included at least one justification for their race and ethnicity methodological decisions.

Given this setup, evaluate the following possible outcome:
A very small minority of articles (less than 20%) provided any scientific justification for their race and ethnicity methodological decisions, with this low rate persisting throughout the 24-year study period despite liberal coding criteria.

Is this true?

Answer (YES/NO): NO